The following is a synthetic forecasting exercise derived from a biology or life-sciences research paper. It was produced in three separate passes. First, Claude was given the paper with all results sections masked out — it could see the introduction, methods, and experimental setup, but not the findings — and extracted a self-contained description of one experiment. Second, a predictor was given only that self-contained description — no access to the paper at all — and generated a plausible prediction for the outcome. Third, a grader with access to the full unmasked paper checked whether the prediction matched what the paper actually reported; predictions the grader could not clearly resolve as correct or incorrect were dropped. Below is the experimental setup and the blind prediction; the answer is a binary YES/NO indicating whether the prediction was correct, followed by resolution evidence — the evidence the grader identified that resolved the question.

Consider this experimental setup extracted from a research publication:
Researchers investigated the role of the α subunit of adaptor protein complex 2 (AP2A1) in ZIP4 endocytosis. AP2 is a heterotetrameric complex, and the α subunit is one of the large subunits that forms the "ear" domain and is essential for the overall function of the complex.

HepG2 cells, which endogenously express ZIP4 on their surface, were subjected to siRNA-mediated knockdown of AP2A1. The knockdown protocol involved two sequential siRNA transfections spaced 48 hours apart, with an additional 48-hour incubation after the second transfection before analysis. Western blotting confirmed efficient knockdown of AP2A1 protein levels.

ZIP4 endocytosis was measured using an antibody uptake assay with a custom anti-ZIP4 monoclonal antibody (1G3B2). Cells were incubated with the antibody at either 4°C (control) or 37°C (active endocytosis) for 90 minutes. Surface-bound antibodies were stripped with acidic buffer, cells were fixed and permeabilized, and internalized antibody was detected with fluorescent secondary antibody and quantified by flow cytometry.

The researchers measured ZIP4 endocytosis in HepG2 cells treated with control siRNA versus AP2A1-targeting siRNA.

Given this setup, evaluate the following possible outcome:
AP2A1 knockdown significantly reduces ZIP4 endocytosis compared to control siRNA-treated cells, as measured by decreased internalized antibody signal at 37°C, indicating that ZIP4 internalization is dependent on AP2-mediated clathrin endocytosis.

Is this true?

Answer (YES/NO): YES